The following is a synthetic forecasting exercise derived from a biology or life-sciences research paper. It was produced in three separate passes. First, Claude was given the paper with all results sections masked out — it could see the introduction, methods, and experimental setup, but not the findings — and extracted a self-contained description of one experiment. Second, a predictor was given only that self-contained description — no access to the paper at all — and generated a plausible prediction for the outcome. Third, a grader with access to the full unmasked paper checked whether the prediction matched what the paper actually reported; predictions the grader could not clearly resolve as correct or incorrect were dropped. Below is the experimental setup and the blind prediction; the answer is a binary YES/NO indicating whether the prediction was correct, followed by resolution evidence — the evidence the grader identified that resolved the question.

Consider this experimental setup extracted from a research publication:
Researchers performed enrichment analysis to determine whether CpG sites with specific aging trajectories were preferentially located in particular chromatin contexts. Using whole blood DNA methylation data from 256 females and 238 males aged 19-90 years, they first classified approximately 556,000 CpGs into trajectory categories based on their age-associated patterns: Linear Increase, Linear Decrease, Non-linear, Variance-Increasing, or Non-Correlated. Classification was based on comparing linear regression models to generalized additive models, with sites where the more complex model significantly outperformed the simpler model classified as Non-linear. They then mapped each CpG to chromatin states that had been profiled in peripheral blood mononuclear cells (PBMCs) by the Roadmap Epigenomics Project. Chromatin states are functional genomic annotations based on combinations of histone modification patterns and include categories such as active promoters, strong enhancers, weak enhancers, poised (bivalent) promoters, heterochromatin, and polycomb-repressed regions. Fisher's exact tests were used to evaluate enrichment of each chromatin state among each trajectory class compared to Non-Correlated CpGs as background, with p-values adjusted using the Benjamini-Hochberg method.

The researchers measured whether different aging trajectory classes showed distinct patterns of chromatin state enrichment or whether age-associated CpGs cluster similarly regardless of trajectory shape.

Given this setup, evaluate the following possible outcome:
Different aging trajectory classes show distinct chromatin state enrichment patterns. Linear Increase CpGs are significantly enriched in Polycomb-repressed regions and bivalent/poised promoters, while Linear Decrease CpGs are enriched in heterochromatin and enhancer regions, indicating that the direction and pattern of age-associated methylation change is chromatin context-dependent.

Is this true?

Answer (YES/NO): NO